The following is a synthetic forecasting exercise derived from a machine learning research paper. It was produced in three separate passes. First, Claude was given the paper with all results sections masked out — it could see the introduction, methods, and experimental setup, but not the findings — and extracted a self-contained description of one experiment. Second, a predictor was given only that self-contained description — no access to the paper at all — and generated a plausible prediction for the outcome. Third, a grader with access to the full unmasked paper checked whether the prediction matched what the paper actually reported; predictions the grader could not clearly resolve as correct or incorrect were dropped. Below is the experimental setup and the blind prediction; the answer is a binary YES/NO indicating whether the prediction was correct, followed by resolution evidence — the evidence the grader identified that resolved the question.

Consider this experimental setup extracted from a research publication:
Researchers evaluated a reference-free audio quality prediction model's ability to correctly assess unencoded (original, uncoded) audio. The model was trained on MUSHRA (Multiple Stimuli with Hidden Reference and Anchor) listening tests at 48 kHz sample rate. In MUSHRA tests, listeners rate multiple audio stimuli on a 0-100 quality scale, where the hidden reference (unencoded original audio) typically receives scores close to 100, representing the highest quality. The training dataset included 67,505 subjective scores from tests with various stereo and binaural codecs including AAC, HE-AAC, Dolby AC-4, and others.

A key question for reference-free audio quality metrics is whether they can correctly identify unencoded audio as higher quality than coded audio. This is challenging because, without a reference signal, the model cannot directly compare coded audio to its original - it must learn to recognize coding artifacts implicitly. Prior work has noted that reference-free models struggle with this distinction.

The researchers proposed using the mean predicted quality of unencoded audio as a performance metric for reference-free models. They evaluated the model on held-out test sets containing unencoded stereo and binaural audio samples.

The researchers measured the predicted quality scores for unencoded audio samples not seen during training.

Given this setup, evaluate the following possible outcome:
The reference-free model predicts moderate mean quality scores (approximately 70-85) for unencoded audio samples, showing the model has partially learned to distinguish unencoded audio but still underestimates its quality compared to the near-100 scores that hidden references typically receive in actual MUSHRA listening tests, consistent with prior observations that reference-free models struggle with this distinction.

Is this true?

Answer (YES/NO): NO